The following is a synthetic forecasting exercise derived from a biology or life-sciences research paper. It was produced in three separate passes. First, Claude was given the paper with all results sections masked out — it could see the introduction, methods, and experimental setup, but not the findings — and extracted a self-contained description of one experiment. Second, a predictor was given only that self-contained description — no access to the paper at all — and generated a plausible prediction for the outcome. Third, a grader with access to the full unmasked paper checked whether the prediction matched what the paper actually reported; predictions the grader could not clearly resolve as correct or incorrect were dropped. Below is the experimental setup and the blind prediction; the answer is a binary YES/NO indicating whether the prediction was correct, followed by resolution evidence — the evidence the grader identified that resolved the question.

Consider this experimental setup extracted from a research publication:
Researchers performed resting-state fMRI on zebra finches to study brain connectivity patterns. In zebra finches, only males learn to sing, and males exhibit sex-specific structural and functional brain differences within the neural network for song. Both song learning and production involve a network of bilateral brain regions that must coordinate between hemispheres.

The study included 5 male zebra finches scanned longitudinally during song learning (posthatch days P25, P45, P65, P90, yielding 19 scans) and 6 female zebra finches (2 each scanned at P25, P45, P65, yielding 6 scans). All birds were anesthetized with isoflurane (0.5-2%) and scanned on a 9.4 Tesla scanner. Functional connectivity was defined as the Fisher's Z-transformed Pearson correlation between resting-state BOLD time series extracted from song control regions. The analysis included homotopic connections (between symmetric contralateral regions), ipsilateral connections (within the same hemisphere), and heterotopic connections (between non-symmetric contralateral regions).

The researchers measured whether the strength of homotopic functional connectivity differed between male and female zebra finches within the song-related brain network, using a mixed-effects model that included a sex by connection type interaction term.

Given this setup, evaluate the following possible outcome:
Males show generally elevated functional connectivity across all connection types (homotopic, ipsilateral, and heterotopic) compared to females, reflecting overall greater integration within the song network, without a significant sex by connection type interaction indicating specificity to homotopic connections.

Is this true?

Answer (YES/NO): NO